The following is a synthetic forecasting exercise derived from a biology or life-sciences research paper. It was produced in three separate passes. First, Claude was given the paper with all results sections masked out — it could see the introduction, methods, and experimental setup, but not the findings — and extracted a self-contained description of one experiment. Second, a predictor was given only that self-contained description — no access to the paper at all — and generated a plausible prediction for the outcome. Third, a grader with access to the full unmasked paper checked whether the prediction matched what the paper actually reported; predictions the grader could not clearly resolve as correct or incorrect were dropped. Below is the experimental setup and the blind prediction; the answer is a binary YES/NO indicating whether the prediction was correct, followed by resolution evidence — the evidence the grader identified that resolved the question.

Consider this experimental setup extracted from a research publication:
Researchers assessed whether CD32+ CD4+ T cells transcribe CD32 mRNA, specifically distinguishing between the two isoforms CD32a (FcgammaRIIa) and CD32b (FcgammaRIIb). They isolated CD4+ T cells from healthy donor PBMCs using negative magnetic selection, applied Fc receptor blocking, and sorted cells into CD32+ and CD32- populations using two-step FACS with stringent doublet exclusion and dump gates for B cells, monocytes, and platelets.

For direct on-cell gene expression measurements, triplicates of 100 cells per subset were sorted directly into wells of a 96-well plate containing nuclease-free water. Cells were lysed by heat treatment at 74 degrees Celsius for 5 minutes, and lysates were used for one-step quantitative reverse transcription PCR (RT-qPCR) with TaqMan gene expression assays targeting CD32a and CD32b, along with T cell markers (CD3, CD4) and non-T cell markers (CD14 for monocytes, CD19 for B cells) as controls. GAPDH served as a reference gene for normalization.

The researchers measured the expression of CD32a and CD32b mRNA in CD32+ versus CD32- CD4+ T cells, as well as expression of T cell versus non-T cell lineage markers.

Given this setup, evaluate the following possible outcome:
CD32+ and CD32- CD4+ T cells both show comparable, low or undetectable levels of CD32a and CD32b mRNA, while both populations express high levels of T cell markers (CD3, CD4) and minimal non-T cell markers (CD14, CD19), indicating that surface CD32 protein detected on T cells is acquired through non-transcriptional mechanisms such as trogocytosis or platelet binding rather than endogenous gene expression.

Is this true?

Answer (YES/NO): NO